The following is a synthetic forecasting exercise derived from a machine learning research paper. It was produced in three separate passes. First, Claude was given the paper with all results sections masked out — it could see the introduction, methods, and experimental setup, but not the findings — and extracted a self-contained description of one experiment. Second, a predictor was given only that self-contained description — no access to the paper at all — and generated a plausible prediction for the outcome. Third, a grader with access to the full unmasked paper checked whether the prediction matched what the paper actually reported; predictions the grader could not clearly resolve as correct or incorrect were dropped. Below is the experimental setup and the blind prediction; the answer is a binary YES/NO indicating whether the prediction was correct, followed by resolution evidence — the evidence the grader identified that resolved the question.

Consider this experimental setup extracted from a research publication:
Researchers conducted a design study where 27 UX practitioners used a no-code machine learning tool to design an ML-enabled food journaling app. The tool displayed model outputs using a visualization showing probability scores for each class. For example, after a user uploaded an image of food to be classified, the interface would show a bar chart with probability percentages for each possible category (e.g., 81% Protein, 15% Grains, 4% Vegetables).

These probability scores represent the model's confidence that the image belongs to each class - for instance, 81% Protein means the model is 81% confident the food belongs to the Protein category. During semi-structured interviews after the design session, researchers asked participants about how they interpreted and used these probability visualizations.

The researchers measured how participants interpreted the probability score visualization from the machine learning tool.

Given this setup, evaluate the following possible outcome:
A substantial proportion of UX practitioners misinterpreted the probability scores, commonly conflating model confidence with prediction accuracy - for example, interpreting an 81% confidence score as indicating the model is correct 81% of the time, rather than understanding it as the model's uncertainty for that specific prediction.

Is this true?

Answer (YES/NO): NO